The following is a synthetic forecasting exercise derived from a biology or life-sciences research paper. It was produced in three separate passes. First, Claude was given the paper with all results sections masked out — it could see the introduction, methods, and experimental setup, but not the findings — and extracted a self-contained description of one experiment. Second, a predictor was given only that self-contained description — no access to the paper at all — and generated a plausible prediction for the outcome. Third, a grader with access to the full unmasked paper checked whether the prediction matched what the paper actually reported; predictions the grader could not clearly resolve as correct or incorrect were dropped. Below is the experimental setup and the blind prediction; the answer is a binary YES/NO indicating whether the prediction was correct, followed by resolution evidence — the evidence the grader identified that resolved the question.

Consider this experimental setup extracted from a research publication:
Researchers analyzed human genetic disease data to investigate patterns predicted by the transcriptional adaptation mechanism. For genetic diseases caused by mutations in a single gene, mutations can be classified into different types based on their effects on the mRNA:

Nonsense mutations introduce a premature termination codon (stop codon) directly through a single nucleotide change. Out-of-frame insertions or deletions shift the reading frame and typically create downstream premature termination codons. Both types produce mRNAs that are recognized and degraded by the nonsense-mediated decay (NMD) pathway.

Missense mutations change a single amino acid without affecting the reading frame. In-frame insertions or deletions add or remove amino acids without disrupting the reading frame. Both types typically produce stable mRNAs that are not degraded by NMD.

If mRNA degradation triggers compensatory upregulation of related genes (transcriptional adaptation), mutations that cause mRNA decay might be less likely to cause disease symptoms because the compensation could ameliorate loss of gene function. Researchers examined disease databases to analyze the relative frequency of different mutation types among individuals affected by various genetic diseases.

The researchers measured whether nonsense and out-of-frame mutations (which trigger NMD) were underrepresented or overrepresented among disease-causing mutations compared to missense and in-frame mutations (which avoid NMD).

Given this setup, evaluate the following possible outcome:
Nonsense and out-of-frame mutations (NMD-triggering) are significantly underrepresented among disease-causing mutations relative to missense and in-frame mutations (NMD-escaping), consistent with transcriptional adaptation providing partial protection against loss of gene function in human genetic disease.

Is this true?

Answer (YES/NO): YES